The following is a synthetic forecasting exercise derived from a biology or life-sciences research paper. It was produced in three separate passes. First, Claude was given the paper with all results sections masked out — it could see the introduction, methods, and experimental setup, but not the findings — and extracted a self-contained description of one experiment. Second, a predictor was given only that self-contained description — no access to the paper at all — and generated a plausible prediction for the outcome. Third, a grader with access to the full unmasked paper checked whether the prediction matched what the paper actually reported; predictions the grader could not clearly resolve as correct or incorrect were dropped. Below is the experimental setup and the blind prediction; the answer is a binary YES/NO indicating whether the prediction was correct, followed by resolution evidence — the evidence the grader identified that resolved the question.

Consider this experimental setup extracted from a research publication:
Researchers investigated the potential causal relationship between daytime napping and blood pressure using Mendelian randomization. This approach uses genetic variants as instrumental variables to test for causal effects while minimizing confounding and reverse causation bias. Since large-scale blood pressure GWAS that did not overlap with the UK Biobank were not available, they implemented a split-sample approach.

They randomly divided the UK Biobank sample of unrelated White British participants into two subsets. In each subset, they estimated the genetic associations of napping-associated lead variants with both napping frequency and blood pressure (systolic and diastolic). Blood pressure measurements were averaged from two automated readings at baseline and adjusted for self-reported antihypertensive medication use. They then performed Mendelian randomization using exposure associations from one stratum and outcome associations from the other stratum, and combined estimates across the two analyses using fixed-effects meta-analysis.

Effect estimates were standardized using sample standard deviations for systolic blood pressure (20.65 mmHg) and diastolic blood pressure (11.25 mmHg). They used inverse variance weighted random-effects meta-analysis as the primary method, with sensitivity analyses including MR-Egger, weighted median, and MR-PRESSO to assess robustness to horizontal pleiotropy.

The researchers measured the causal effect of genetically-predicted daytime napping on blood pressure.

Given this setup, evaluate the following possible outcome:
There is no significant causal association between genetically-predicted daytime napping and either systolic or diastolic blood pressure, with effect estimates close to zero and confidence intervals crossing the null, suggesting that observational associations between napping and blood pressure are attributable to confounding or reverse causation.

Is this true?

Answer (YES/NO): NO